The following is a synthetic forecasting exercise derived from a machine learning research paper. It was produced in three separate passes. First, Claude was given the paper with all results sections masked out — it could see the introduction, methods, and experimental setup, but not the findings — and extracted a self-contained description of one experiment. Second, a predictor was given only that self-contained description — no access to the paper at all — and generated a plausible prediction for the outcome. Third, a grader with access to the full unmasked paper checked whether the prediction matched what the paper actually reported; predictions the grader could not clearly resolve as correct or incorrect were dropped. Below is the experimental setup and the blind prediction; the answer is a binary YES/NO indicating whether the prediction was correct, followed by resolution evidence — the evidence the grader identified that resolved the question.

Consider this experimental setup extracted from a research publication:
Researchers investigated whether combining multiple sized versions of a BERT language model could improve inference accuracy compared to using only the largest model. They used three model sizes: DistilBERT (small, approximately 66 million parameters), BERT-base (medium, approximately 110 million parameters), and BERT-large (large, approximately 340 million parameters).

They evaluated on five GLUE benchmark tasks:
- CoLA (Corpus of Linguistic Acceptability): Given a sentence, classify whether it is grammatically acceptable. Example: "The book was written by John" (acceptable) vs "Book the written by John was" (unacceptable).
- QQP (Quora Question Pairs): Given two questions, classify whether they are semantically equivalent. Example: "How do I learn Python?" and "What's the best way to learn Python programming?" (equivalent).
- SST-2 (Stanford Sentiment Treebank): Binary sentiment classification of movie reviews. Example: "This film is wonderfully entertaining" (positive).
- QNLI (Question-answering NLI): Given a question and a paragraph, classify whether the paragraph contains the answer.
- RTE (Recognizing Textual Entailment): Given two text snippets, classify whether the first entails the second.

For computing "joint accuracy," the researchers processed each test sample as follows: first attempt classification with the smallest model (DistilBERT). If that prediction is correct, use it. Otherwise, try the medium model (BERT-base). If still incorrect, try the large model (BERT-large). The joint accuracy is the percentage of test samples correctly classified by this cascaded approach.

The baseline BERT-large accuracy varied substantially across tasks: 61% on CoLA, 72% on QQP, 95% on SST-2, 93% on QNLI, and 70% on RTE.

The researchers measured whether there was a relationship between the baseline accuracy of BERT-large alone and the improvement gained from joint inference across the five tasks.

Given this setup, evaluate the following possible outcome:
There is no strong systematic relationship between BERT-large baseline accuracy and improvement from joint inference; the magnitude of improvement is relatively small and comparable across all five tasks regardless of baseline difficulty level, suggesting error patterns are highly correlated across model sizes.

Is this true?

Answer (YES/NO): NO